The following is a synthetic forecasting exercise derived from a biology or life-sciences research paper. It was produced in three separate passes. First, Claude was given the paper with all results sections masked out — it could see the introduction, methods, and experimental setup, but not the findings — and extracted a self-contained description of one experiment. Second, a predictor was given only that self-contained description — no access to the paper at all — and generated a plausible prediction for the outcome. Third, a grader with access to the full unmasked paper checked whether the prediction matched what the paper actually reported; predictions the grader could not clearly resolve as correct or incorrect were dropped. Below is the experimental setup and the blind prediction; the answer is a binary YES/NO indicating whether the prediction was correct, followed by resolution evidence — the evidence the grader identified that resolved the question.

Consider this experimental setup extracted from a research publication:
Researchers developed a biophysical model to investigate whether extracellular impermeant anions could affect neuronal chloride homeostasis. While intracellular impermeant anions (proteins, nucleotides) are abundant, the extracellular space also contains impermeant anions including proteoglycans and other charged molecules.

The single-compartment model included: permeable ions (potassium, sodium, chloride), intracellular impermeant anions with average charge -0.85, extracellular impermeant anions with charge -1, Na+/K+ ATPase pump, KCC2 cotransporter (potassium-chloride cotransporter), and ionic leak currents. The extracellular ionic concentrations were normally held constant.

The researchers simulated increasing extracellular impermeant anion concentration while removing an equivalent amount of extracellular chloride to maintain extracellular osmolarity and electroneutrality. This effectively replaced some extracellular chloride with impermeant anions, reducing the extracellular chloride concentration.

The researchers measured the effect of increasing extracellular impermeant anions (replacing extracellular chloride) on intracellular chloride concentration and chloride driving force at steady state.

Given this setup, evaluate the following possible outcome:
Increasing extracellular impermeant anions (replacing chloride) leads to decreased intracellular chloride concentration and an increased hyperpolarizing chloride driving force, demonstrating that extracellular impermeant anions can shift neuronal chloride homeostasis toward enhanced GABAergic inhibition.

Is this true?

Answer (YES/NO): NO